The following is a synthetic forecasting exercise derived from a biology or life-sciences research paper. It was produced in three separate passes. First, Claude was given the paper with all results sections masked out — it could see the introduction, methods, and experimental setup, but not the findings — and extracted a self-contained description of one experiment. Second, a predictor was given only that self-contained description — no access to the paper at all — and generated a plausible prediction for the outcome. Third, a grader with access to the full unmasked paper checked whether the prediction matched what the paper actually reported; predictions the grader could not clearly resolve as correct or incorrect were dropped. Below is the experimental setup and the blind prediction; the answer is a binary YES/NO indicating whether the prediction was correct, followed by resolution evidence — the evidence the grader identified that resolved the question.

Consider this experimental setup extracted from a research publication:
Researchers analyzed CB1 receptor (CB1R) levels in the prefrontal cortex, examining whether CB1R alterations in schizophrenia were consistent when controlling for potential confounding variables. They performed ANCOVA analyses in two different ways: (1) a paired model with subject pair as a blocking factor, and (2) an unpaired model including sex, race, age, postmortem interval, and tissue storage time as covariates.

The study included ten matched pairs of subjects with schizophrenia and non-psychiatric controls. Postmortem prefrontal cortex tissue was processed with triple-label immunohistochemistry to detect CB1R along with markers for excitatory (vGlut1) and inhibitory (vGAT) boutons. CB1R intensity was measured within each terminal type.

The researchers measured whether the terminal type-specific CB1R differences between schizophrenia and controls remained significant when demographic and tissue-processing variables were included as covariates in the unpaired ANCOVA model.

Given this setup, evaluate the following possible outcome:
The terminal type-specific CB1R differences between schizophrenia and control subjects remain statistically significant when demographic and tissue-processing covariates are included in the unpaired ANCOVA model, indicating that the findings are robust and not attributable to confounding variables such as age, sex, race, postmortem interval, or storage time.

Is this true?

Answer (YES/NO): YES